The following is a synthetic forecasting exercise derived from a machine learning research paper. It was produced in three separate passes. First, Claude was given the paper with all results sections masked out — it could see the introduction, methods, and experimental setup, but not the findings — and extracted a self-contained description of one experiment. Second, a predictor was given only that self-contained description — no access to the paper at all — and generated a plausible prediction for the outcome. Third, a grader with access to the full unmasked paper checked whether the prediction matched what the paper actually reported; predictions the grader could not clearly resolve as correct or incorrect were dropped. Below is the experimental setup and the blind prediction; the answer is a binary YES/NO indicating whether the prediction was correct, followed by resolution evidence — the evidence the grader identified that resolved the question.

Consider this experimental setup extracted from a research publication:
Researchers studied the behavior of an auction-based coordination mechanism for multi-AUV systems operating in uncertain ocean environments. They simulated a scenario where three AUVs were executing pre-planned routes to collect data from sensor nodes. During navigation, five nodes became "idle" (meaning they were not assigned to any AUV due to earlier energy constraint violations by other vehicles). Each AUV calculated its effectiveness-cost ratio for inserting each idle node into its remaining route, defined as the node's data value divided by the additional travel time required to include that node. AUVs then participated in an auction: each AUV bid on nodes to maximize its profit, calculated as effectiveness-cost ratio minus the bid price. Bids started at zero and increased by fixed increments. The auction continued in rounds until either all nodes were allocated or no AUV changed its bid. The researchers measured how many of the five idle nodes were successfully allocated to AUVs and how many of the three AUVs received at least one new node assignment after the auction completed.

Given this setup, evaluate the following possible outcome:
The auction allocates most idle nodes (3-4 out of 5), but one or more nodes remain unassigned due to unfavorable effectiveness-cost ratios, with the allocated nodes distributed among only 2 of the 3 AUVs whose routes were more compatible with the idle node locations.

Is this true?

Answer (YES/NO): YES